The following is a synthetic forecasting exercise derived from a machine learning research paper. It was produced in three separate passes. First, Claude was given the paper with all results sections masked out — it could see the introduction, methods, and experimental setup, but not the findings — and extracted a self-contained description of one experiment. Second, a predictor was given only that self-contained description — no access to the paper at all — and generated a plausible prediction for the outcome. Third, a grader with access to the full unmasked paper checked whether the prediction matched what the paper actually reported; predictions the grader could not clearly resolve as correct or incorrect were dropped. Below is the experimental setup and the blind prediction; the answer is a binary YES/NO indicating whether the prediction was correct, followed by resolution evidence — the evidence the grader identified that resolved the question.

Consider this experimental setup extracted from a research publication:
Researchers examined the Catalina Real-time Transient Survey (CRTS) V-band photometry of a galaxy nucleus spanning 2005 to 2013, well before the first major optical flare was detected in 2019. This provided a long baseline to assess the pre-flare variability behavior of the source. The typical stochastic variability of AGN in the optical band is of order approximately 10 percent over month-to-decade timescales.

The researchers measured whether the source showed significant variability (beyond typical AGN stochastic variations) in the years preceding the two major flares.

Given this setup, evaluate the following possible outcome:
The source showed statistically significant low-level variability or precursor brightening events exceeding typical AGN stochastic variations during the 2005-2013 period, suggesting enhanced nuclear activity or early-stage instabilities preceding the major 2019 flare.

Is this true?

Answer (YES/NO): NO